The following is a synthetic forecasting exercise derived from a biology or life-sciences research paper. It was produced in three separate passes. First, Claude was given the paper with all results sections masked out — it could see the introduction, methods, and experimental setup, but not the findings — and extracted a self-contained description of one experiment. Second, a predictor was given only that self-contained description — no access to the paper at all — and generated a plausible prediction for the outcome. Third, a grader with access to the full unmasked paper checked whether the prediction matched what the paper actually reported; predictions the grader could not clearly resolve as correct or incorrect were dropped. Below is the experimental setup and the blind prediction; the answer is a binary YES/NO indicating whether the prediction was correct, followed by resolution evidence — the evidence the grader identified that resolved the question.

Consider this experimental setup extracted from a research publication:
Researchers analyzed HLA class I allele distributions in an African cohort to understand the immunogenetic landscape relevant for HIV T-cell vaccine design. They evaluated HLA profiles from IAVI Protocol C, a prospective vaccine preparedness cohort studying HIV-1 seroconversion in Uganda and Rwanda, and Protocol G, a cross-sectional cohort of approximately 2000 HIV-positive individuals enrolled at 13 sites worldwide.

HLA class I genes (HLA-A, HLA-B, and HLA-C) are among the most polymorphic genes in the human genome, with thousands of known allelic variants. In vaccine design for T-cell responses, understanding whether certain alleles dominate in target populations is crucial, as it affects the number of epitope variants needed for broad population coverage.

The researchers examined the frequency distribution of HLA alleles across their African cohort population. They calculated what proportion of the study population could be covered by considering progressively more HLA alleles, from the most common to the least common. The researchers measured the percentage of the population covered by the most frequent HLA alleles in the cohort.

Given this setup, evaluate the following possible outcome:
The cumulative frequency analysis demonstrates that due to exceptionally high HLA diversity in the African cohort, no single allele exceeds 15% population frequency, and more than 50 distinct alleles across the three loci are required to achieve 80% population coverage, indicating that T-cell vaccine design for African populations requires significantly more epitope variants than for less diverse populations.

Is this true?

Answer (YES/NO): NO